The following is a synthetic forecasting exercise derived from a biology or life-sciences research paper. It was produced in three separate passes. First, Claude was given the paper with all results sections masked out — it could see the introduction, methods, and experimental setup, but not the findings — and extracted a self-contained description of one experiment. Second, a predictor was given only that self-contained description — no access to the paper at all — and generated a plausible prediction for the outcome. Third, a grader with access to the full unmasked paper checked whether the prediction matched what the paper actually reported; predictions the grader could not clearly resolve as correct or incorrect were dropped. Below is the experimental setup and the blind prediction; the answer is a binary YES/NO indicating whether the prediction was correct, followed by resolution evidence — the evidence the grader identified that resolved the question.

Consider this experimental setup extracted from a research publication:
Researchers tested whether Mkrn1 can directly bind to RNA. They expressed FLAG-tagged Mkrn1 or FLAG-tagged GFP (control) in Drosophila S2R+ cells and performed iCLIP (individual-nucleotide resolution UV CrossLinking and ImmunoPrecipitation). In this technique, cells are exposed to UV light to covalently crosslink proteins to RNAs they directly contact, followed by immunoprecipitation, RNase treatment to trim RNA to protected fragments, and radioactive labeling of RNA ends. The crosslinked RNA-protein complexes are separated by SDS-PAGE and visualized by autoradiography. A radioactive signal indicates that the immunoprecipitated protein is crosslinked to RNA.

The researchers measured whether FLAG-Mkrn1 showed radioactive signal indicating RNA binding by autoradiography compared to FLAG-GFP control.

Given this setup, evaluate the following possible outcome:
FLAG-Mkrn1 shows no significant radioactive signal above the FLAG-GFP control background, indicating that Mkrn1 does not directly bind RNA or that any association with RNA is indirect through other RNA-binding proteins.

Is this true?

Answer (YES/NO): NO